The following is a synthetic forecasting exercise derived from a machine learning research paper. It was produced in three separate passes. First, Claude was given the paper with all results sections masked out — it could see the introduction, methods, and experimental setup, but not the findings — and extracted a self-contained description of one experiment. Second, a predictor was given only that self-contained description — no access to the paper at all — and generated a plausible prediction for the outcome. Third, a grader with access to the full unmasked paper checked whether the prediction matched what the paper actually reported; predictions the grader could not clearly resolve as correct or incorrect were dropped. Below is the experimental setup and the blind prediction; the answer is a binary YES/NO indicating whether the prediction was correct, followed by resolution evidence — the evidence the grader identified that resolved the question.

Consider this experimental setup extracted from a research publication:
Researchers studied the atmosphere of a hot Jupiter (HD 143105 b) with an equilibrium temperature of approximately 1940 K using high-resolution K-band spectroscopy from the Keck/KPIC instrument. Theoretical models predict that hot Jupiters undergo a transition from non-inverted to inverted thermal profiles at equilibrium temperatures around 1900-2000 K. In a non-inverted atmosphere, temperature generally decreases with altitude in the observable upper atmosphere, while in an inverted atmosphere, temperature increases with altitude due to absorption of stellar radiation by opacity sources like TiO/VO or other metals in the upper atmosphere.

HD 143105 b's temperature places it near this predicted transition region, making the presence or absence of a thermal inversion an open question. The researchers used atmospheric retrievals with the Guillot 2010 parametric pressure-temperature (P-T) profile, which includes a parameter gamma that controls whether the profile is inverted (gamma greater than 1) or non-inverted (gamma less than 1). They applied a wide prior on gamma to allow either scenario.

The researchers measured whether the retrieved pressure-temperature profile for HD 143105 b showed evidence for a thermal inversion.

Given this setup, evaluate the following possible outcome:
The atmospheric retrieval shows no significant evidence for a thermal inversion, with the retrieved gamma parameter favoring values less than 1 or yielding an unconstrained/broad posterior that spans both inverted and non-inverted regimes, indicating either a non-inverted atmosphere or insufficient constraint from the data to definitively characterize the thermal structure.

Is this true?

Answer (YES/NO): YES